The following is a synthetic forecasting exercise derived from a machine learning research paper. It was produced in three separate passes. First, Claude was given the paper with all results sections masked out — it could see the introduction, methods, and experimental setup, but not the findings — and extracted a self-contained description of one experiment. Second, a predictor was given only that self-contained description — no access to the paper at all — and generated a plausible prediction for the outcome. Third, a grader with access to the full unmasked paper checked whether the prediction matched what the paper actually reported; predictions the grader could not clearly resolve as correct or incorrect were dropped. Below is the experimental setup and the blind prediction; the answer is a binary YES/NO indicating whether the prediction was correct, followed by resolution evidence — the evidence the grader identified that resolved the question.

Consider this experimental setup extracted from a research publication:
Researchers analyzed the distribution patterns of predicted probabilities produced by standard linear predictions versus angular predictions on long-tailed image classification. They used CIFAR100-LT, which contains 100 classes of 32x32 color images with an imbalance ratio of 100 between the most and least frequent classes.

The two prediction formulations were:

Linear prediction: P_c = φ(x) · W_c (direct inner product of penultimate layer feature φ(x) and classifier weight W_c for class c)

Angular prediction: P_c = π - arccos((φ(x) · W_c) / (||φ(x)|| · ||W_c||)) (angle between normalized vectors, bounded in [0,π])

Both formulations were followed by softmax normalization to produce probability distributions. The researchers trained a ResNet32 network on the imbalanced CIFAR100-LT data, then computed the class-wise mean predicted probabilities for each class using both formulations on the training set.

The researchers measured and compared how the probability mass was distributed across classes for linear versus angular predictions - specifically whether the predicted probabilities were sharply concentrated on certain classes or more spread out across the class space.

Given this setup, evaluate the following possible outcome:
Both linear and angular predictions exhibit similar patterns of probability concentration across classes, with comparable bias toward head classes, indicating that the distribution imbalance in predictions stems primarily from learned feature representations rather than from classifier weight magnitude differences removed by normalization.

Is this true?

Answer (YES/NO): NO